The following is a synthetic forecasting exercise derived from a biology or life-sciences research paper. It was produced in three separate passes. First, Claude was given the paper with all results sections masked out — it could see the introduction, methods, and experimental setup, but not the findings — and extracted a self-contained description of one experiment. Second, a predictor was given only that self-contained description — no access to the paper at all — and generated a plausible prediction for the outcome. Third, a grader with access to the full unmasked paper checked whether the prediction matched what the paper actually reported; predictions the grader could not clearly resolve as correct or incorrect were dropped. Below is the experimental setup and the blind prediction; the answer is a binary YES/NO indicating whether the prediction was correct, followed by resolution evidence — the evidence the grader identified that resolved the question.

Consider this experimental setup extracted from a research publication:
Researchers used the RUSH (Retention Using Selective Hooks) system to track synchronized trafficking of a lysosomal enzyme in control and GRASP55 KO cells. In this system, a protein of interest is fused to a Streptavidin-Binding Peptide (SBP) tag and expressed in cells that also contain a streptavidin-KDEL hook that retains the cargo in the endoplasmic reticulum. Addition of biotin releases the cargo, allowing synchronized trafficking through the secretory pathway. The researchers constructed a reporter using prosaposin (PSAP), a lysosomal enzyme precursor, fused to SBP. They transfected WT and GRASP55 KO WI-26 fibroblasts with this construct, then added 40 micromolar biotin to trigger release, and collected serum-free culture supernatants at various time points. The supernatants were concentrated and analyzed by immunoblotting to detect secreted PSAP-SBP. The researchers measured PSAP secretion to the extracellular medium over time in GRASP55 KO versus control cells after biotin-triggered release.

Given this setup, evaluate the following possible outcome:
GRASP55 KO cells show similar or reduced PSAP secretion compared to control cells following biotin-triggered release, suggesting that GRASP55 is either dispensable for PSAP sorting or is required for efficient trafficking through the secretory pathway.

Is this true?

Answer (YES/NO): NO